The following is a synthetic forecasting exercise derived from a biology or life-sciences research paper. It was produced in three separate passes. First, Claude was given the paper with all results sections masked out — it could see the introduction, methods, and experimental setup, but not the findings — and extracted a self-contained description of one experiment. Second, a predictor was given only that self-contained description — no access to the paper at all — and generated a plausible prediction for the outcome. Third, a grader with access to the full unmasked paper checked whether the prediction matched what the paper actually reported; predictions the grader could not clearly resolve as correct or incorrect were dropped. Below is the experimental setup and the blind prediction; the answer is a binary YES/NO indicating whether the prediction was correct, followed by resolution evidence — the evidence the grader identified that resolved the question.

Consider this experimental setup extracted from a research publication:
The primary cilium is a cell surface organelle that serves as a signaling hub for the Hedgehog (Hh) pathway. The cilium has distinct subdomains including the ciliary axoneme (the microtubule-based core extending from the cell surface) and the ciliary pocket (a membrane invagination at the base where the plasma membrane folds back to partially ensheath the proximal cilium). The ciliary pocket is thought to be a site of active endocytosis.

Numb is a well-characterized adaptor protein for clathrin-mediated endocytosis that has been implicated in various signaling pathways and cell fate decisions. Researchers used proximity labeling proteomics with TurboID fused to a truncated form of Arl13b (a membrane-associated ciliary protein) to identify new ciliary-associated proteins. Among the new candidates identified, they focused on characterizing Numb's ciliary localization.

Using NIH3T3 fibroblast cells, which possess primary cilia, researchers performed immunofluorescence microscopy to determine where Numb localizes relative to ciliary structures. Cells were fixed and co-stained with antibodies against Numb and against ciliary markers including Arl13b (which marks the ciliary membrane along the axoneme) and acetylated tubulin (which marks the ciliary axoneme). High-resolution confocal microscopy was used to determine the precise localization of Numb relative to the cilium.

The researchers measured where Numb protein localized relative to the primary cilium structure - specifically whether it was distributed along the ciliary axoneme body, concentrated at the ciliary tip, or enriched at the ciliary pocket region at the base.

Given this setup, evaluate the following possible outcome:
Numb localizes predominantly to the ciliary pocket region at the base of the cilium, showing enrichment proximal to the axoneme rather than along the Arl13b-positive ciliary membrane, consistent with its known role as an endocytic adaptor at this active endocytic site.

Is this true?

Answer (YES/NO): YES